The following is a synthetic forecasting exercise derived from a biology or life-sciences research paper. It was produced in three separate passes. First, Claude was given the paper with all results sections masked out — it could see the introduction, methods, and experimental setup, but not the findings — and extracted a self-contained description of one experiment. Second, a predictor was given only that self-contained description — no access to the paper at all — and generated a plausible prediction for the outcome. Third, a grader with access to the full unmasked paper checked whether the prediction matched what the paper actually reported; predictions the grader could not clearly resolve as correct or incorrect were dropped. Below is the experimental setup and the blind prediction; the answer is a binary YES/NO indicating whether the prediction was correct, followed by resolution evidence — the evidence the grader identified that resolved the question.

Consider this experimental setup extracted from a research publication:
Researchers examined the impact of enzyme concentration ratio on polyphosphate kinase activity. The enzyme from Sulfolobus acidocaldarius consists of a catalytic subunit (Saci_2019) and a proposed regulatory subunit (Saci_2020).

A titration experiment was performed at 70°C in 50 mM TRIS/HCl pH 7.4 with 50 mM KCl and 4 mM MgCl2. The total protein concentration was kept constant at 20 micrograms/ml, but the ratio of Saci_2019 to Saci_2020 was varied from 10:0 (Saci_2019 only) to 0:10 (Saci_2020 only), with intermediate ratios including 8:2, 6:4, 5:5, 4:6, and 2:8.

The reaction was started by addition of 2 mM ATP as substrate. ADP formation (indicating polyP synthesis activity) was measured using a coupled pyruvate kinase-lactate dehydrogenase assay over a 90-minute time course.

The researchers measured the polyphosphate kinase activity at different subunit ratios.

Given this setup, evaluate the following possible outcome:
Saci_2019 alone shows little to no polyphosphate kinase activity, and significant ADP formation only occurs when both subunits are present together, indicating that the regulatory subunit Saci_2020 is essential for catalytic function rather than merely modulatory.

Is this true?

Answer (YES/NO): NO